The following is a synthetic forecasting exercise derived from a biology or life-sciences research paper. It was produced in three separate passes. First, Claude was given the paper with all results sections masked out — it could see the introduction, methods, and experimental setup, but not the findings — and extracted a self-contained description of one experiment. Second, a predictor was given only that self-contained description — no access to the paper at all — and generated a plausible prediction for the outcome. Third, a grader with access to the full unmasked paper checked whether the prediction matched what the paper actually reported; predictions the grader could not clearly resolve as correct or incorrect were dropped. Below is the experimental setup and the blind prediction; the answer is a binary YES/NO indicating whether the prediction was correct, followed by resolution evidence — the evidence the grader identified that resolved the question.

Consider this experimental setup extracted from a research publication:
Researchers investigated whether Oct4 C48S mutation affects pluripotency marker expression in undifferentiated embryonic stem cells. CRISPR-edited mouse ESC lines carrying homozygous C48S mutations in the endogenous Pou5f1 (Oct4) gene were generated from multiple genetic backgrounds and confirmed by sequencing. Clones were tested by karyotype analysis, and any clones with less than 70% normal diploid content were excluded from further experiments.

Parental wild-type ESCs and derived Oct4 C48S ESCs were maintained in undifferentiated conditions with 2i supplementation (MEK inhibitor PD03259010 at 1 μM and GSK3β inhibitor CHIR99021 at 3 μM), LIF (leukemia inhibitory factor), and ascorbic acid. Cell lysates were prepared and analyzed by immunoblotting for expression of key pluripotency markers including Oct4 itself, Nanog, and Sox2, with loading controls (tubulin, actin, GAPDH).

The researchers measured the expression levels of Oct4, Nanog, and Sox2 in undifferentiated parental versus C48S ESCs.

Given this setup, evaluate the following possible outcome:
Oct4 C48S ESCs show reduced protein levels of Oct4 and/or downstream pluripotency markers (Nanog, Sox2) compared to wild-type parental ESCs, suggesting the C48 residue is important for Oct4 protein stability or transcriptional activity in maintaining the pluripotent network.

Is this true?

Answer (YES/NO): NO